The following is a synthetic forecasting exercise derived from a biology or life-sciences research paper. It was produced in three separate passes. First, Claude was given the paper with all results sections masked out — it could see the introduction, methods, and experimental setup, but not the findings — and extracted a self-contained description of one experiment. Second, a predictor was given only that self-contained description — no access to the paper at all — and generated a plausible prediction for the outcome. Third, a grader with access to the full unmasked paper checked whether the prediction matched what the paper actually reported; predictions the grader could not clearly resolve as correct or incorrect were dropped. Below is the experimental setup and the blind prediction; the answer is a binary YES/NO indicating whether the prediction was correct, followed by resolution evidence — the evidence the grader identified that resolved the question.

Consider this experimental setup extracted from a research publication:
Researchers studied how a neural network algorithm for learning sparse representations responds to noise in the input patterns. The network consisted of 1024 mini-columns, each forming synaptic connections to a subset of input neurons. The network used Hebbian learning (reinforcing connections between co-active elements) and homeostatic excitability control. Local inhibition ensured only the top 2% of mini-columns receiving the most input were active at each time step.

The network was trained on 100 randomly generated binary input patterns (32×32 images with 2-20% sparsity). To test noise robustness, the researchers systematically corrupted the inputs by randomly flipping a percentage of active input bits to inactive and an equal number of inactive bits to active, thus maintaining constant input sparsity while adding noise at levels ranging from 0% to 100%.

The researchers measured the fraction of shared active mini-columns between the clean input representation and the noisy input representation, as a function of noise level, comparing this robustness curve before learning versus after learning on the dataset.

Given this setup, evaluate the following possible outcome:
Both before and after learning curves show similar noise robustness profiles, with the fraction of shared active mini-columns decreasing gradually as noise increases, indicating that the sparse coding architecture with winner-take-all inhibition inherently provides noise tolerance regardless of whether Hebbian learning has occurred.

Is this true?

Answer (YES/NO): NO